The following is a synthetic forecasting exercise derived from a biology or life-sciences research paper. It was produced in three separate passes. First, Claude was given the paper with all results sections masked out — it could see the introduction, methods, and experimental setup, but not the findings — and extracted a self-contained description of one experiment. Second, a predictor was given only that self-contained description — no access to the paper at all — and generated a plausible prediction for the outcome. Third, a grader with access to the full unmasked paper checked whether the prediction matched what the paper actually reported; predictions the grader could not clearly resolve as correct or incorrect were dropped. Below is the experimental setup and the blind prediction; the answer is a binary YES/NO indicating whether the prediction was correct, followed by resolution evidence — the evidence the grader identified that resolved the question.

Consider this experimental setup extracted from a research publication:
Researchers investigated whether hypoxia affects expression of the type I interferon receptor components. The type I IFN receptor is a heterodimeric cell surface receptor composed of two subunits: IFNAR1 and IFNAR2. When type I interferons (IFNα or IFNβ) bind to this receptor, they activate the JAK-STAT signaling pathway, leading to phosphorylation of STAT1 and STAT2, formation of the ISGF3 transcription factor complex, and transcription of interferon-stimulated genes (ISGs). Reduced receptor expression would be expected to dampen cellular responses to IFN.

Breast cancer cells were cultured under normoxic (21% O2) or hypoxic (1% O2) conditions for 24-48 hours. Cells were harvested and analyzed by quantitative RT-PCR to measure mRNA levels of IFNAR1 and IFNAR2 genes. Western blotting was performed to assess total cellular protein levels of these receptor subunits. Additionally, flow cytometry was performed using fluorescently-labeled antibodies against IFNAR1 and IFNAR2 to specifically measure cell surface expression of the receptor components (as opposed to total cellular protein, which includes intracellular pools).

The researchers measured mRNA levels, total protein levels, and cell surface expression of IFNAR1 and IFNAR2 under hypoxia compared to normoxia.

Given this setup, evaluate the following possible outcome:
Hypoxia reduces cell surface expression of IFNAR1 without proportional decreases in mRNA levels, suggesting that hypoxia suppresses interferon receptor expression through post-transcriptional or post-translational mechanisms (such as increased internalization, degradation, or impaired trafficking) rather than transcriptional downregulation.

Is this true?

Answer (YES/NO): NO